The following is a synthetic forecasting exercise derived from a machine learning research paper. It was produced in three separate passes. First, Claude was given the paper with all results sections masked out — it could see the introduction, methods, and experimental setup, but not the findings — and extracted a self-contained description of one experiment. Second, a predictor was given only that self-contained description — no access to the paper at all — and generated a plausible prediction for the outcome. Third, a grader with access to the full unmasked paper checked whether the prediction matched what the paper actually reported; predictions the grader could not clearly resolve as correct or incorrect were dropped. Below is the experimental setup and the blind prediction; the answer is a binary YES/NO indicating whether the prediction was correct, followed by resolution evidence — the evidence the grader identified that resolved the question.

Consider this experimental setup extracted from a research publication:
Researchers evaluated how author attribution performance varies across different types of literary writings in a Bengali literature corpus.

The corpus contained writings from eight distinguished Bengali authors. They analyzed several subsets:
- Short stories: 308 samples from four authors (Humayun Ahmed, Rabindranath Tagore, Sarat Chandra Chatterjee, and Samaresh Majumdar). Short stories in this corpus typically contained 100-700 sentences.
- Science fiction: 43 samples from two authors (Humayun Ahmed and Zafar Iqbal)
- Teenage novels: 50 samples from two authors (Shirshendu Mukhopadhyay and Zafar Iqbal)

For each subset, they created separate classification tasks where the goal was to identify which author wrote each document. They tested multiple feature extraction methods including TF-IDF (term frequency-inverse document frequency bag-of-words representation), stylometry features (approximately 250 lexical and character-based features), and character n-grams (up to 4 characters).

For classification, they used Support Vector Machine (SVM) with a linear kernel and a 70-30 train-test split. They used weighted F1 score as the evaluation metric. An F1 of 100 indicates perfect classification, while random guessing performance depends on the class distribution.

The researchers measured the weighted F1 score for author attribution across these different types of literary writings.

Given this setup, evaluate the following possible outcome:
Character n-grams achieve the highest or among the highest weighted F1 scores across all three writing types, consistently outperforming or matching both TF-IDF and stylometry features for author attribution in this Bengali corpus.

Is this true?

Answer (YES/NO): NO